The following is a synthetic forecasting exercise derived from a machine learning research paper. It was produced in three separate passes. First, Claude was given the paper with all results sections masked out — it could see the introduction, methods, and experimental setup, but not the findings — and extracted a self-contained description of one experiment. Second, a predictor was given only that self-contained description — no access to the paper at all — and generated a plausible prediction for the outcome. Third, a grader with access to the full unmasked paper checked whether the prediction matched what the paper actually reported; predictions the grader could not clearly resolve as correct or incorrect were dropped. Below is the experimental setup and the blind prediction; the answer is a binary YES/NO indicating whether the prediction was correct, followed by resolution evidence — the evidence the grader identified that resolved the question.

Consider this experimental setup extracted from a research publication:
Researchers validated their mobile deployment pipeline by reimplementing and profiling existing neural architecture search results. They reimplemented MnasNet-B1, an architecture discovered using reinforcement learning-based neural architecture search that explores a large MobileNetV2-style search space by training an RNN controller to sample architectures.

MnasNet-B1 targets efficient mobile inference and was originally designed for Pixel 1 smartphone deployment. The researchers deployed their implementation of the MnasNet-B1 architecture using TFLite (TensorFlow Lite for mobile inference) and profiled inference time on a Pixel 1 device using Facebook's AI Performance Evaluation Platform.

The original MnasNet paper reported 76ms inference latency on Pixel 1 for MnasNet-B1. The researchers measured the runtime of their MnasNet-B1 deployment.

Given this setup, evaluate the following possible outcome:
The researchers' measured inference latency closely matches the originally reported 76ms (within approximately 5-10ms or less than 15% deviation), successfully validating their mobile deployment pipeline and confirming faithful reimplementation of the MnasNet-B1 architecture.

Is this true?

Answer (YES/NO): YES